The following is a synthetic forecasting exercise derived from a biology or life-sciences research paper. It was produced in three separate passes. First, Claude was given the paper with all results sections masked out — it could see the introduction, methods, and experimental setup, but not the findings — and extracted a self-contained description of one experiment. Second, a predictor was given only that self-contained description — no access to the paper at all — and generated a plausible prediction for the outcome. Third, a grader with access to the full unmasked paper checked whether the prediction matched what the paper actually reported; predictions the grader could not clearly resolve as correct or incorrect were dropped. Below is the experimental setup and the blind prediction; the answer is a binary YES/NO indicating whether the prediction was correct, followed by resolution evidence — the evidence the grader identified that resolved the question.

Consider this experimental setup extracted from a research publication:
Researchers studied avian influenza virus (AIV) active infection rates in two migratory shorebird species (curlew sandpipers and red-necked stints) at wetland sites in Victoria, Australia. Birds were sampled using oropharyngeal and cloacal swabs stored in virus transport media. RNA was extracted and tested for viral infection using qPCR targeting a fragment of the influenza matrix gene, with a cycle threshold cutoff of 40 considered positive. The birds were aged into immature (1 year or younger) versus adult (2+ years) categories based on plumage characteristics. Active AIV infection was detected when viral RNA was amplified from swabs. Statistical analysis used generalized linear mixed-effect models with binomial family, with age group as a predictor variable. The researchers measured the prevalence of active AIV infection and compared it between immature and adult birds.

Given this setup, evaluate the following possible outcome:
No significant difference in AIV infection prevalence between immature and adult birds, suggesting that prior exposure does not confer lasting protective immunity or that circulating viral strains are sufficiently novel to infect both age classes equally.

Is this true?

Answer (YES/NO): YES